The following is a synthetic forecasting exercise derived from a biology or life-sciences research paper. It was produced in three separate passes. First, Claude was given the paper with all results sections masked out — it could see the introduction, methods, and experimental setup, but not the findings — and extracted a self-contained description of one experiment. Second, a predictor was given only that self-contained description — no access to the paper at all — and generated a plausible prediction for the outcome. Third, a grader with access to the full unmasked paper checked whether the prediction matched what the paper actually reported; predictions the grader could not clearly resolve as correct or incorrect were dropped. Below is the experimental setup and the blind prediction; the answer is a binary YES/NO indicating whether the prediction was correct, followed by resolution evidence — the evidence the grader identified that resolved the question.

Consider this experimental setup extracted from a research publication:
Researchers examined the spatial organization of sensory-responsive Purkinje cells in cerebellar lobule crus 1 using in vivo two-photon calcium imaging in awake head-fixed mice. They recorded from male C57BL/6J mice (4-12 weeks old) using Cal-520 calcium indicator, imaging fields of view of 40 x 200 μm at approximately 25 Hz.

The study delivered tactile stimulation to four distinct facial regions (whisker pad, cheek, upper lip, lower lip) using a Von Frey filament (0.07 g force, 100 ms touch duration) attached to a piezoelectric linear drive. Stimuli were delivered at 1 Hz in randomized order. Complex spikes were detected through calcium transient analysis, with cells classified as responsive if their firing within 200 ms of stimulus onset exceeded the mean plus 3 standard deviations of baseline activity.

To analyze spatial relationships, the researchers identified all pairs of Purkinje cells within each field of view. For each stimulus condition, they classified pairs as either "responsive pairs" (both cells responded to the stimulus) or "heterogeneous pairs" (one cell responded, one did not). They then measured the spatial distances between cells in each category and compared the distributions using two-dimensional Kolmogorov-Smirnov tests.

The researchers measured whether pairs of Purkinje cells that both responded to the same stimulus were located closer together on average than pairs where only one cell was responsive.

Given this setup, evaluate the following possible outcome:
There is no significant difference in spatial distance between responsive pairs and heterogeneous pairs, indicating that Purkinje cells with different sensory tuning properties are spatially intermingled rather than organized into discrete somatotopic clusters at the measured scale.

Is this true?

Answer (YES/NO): NO